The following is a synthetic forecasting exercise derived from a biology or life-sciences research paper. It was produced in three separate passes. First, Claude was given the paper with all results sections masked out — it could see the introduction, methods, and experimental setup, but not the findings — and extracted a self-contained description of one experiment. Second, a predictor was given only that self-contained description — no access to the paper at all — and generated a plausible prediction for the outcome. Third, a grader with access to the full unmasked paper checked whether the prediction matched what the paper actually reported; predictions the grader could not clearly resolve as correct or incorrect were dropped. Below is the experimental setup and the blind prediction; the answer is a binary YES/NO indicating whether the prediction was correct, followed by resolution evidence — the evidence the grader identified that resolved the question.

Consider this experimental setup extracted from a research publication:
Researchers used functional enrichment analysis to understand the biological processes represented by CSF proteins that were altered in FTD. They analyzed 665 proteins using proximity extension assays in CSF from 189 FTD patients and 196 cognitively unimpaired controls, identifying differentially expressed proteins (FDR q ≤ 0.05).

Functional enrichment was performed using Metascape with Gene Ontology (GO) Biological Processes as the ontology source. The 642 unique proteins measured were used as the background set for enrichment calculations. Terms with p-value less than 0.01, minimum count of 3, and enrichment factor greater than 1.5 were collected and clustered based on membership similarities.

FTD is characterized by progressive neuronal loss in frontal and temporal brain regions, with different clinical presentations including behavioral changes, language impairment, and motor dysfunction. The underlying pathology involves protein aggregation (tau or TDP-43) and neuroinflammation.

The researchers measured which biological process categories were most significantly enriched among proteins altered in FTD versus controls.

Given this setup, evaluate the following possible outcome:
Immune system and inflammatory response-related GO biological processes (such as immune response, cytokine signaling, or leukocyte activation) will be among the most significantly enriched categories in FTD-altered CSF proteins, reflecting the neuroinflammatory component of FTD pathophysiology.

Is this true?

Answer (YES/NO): NO